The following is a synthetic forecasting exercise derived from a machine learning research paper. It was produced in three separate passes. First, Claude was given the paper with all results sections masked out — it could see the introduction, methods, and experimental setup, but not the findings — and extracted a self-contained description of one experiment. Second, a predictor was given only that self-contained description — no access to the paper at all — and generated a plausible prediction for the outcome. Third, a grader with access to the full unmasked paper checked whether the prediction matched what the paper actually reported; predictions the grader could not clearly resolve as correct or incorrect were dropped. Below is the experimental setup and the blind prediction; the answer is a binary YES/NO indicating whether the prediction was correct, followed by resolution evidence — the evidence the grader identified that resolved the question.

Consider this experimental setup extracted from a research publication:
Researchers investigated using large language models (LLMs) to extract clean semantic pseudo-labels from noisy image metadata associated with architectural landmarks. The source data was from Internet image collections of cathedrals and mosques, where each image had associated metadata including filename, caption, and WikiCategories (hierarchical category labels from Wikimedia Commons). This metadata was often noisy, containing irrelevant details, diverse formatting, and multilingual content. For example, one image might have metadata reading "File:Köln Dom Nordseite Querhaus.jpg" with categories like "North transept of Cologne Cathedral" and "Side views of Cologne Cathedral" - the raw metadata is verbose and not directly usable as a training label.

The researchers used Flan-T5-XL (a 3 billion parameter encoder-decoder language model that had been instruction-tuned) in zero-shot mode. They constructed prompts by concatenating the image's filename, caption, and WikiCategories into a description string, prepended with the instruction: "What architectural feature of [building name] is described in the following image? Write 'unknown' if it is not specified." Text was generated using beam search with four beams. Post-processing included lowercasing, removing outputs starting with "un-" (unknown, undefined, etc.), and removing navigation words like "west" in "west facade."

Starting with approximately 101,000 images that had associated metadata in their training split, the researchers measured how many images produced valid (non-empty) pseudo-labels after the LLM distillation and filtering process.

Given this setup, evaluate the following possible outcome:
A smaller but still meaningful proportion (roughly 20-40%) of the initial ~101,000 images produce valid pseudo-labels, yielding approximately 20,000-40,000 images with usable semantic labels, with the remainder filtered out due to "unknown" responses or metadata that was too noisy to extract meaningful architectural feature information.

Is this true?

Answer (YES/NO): NO